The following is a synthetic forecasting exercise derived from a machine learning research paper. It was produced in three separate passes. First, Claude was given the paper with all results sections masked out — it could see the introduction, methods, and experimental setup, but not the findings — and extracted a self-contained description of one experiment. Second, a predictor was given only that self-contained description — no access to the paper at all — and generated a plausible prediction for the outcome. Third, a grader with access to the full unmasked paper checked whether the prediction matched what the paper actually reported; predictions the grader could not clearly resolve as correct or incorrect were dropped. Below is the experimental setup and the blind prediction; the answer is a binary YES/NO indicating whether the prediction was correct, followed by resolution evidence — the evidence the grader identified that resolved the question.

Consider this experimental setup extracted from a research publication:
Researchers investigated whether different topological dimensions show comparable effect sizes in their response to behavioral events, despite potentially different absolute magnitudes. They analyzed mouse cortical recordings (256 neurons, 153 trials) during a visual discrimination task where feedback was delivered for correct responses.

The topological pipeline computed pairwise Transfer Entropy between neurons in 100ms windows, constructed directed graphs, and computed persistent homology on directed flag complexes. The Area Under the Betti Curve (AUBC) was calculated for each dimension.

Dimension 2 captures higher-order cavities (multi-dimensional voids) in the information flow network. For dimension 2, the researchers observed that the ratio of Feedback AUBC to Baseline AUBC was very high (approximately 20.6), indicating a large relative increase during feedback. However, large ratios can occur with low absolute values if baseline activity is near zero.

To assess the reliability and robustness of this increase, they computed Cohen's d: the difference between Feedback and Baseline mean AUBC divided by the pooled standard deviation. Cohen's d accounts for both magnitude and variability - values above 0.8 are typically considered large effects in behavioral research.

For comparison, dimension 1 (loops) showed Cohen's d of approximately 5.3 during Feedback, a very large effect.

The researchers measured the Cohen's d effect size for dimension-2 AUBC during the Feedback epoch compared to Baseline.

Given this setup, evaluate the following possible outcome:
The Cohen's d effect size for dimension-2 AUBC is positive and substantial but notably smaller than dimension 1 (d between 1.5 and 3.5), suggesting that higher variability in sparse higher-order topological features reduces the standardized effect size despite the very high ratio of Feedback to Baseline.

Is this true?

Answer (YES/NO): YES